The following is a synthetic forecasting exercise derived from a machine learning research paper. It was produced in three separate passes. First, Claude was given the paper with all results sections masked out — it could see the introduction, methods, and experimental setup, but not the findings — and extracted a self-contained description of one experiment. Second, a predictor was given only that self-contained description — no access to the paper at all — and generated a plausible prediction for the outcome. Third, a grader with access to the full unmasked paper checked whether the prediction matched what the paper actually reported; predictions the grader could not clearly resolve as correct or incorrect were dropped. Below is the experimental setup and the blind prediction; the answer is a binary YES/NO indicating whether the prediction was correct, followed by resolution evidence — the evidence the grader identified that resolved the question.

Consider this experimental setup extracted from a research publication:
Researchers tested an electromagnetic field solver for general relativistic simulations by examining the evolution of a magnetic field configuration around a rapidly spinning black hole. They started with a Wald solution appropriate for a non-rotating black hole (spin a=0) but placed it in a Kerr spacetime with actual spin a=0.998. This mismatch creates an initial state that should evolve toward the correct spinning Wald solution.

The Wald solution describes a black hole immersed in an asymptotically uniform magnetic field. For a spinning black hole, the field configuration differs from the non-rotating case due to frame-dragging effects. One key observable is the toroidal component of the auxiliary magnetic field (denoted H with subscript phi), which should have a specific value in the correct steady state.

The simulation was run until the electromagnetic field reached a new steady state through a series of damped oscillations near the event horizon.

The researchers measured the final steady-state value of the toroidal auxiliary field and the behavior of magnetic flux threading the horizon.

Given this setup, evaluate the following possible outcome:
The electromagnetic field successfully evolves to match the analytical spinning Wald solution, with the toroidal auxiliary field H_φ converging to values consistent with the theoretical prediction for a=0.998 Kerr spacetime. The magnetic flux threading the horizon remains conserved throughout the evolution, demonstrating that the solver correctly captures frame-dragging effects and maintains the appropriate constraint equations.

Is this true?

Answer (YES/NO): NO